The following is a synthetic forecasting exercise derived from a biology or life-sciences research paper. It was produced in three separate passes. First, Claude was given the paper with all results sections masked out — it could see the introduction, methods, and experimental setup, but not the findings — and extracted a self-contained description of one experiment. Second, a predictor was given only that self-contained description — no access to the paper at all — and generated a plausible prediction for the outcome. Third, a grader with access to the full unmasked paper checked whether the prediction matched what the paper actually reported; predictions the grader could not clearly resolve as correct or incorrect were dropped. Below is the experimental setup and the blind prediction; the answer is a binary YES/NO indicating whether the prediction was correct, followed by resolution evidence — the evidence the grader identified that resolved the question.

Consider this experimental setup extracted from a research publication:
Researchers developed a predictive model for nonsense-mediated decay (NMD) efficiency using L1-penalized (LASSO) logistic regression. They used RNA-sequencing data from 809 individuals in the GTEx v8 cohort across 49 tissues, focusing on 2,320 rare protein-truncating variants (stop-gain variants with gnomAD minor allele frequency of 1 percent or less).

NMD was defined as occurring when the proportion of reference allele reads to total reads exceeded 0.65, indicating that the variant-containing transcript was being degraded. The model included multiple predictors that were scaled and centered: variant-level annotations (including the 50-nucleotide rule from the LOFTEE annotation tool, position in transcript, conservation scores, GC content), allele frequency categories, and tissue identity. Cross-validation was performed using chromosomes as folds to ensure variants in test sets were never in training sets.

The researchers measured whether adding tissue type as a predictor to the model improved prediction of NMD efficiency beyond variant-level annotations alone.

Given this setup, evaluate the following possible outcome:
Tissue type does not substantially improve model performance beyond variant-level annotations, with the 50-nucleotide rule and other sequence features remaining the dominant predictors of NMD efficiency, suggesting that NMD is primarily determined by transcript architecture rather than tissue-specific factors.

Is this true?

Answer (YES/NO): YES